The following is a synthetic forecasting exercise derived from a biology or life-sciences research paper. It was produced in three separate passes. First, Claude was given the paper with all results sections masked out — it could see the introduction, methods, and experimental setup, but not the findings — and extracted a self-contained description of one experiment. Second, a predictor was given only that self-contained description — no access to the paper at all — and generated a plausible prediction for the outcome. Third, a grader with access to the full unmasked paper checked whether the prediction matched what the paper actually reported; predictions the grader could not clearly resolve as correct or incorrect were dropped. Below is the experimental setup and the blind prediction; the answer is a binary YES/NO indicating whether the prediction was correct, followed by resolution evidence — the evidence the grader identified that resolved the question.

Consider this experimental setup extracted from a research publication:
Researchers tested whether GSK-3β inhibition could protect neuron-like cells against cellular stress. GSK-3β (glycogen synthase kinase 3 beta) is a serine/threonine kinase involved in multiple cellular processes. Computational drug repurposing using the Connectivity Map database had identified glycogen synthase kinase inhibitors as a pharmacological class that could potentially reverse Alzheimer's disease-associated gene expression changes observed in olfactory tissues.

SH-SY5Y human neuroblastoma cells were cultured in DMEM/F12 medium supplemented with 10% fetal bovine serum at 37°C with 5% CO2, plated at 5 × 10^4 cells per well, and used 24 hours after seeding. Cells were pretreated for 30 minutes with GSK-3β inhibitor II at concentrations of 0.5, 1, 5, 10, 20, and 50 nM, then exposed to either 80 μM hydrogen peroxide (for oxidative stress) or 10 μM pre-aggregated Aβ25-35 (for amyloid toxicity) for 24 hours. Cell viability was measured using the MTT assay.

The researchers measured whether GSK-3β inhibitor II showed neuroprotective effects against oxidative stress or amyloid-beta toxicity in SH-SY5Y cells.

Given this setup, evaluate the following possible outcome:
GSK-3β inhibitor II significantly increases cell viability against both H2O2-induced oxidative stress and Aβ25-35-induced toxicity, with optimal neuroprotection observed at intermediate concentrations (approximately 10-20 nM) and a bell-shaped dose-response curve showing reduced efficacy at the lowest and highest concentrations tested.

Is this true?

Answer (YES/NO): NO